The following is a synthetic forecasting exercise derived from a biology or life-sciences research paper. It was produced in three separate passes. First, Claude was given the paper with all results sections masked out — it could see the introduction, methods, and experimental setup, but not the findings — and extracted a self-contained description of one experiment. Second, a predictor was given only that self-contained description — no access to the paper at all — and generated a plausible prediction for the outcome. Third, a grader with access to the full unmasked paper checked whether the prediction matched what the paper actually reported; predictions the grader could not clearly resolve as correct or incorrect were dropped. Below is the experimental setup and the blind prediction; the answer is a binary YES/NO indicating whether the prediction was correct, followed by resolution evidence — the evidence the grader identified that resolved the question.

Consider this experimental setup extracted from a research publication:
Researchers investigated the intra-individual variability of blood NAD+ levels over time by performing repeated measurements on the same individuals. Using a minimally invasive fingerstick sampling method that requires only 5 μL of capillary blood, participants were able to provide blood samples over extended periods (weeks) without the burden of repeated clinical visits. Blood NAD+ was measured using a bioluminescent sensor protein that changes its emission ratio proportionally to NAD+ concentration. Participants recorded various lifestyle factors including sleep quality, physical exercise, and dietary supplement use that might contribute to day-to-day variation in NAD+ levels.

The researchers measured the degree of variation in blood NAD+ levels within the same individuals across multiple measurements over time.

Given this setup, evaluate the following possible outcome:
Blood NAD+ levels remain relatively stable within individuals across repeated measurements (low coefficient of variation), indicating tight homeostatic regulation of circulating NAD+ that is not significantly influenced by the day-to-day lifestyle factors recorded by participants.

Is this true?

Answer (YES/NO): NO